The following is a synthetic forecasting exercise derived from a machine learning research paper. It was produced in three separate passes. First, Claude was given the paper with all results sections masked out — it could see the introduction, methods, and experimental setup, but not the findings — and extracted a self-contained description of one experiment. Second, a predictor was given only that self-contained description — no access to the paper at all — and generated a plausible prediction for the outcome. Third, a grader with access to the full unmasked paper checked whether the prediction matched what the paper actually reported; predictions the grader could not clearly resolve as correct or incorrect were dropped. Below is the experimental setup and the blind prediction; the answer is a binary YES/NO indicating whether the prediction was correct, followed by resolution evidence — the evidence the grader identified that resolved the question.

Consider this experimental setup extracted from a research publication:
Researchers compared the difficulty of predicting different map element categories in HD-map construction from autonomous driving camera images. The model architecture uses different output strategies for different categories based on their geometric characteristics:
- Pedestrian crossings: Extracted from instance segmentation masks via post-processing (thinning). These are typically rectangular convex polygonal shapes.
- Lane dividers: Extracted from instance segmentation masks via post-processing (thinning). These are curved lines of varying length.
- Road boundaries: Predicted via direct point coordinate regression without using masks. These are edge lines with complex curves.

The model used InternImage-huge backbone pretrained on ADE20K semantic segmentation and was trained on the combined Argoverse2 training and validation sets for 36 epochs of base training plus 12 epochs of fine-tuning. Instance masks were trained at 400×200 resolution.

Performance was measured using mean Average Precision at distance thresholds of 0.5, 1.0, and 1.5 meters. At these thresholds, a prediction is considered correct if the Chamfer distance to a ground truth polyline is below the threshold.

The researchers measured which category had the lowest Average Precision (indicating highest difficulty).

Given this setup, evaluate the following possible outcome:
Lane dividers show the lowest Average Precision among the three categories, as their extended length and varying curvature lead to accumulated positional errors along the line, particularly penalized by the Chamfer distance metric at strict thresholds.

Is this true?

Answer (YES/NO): YES